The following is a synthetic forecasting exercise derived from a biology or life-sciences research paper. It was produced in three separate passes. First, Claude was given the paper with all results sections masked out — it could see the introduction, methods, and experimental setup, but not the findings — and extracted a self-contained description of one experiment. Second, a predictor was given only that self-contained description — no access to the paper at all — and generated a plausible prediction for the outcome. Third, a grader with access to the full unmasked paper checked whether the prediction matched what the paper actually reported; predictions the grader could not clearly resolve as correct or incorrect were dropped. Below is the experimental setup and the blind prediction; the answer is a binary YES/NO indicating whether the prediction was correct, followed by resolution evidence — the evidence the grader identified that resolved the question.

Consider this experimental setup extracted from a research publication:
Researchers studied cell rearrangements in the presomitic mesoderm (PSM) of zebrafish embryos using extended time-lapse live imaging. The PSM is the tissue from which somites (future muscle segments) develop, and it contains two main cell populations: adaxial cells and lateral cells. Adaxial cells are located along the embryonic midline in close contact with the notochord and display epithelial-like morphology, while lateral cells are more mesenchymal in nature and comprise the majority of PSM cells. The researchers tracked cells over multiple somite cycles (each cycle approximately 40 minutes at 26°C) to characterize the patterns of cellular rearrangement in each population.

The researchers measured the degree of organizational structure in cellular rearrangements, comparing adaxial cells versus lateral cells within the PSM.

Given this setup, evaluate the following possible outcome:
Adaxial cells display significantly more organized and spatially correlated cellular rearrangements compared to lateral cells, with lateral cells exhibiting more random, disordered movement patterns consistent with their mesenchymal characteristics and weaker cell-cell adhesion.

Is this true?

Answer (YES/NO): YES